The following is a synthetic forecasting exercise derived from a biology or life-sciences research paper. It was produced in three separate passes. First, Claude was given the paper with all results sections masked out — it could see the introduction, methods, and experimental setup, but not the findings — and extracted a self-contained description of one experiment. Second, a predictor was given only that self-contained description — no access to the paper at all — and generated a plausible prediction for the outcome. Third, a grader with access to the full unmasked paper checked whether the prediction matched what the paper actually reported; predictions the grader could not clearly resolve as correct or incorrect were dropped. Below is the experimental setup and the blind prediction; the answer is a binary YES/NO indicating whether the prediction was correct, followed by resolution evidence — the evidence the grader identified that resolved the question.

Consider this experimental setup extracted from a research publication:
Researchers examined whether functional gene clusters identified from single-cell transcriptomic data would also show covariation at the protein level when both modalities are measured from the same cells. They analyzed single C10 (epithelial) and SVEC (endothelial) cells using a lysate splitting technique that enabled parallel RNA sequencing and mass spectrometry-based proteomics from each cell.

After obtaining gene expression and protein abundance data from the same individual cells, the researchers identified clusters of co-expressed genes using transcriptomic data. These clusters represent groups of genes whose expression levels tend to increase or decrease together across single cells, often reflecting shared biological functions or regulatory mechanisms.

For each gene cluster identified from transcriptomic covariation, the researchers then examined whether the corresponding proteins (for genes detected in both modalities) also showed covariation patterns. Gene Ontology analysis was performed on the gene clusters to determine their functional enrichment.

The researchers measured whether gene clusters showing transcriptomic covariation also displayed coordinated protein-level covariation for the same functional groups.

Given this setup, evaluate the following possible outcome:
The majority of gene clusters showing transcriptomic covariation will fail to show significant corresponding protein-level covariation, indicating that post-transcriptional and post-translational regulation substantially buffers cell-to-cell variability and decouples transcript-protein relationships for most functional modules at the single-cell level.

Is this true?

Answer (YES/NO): NO